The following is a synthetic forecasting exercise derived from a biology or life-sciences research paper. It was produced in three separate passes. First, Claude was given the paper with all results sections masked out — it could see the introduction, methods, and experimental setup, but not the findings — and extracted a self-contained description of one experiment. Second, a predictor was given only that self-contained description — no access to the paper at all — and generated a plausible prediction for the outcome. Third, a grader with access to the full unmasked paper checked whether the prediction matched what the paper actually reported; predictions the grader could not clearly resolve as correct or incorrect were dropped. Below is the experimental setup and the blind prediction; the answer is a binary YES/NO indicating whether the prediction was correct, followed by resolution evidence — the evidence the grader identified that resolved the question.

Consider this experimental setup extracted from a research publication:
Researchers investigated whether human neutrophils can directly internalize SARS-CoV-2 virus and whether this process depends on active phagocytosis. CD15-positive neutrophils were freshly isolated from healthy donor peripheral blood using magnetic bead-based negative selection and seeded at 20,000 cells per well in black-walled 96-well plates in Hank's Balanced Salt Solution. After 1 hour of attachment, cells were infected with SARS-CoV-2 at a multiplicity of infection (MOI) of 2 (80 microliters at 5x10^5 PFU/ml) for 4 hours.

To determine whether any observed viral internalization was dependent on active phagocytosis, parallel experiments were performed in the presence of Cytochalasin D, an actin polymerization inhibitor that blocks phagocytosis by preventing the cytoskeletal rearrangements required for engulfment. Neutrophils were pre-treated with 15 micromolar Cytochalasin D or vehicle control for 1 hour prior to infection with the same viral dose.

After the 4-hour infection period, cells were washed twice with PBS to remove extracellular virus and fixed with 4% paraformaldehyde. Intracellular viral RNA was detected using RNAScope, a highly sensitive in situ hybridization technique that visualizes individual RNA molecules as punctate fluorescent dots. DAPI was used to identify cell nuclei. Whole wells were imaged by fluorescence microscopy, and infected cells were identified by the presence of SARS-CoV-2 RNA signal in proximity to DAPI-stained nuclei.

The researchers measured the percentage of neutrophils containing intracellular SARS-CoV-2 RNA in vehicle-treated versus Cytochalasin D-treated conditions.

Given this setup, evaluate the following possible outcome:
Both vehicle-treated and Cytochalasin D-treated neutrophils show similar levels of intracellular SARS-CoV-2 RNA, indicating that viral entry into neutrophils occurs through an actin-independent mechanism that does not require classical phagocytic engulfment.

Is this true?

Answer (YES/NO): NO